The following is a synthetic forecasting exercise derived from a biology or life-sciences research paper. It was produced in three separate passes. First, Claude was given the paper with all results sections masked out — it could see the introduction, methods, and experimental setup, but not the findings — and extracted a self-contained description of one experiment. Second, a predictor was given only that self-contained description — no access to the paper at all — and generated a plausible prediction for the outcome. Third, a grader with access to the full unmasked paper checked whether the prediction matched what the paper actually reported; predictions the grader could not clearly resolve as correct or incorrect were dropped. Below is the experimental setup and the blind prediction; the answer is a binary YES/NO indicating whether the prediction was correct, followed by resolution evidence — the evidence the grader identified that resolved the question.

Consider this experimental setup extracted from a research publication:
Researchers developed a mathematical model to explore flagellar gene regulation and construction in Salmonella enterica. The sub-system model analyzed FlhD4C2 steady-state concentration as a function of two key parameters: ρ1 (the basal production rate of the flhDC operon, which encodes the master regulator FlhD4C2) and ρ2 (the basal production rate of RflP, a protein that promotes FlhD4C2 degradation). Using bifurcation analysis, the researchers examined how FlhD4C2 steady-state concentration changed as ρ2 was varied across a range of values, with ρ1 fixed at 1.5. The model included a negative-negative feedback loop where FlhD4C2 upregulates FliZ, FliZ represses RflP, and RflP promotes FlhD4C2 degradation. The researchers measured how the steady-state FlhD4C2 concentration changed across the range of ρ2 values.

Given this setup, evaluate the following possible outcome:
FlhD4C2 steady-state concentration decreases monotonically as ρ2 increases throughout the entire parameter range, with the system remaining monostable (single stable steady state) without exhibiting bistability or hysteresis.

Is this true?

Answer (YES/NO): NO